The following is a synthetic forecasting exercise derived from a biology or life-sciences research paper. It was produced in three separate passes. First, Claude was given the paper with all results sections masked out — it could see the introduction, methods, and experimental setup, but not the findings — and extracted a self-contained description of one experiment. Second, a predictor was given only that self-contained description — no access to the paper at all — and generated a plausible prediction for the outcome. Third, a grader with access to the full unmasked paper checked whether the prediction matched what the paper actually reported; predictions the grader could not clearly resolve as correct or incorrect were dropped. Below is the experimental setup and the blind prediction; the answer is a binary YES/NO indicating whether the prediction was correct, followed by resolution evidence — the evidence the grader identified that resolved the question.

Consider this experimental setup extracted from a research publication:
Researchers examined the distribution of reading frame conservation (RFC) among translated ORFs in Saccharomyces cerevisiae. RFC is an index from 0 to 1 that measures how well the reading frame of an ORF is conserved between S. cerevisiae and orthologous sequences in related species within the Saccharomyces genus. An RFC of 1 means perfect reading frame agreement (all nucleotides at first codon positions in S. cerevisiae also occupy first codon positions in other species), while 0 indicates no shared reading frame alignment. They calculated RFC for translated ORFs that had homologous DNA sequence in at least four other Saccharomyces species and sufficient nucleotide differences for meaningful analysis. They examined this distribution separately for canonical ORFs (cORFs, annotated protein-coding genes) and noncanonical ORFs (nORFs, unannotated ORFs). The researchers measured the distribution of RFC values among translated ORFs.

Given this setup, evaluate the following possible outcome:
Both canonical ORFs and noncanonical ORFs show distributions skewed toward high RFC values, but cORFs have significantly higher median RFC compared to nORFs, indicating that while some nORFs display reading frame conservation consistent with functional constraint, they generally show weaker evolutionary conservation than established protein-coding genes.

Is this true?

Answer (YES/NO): NO